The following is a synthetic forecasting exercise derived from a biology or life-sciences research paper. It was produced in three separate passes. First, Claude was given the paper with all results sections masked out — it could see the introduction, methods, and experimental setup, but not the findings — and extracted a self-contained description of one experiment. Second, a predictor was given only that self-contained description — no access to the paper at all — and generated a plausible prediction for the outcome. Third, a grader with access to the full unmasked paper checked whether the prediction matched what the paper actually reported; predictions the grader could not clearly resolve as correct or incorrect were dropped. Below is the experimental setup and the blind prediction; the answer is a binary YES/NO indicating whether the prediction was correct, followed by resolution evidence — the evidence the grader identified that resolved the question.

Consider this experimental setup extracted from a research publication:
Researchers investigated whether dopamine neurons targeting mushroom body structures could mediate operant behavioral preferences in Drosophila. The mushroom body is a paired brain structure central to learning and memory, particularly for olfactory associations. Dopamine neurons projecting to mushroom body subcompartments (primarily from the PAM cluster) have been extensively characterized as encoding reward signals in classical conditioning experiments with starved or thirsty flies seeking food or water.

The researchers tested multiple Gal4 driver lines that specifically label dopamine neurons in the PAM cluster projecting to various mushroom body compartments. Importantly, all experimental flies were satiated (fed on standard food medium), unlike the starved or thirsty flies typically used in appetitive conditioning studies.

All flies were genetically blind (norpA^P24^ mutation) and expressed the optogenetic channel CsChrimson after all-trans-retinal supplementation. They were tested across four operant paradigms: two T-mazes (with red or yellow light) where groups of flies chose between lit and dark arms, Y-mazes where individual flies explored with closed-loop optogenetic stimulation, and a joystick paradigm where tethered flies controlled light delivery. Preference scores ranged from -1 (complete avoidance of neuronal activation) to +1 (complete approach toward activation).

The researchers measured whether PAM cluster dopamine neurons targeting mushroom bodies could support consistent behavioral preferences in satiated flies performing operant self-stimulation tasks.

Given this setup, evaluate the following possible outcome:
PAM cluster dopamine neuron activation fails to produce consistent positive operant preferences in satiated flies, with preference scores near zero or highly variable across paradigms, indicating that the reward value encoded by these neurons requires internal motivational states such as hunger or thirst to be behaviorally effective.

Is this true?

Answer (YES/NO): YES